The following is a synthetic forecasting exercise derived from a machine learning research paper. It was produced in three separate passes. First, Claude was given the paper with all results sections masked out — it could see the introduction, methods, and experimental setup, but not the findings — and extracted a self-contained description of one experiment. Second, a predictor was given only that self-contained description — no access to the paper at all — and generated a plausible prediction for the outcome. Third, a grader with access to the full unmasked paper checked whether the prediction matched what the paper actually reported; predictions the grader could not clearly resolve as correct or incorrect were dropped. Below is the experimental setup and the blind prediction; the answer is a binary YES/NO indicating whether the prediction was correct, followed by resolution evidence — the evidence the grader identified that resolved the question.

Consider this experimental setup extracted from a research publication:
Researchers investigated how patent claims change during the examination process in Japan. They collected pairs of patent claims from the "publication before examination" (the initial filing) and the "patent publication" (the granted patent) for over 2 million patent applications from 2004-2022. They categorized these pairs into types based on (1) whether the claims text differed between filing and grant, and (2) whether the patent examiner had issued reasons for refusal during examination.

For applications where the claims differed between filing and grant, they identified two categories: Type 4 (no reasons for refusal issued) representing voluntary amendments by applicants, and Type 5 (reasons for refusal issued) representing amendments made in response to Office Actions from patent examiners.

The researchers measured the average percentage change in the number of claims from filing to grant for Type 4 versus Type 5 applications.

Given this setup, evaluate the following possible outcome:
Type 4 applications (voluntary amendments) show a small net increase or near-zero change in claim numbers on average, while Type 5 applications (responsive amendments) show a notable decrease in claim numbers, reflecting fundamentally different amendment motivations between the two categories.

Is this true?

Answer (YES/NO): NO